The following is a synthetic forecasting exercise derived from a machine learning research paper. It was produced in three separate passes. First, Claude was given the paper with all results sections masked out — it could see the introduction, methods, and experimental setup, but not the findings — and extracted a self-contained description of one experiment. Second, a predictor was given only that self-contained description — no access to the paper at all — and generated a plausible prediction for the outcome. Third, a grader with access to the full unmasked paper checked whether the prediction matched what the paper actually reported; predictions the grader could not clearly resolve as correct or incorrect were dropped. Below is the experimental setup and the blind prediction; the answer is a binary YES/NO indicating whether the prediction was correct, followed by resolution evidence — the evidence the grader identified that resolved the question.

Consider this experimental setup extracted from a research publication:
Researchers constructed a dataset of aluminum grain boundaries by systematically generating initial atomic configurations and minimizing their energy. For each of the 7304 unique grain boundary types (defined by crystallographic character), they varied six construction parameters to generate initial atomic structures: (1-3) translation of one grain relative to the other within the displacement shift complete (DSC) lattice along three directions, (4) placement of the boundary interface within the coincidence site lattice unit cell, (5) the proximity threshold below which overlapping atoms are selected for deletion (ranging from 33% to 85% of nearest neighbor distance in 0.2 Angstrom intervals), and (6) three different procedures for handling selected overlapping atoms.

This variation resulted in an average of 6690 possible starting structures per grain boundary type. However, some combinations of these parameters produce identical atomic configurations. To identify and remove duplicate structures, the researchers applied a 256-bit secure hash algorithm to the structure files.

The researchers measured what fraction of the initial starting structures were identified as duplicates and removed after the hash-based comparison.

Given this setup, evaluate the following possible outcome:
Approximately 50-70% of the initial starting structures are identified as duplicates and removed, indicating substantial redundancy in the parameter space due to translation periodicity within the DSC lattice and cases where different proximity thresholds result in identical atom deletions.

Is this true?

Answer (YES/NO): NO